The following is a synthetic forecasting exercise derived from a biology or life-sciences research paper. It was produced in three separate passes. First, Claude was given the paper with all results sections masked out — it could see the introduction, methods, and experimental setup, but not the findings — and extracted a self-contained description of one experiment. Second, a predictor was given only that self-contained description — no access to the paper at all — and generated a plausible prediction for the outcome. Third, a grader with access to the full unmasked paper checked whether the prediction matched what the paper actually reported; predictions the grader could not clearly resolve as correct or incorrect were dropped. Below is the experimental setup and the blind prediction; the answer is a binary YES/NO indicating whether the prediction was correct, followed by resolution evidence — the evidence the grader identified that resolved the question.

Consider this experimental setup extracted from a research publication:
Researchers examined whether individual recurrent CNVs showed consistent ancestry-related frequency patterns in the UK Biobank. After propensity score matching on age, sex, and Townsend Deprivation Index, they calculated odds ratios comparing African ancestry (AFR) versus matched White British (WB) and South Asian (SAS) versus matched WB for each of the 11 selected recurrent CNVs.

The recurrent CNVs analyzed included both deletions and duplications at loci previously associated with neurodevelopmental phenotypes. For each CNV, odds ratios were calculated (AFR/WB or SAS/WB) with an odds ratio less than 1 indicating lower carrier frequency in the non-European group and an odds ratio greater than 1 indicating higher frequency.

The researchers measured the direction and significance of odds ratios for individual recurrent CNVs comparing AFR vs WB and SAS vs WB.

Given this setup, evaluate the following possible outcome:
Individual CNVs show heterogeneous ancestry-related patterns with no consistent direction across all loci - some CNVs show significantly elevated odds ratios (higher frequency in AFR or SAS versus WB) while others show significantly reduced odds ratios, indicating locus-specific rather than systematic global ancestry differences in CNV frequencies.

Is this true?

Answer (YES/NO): YES